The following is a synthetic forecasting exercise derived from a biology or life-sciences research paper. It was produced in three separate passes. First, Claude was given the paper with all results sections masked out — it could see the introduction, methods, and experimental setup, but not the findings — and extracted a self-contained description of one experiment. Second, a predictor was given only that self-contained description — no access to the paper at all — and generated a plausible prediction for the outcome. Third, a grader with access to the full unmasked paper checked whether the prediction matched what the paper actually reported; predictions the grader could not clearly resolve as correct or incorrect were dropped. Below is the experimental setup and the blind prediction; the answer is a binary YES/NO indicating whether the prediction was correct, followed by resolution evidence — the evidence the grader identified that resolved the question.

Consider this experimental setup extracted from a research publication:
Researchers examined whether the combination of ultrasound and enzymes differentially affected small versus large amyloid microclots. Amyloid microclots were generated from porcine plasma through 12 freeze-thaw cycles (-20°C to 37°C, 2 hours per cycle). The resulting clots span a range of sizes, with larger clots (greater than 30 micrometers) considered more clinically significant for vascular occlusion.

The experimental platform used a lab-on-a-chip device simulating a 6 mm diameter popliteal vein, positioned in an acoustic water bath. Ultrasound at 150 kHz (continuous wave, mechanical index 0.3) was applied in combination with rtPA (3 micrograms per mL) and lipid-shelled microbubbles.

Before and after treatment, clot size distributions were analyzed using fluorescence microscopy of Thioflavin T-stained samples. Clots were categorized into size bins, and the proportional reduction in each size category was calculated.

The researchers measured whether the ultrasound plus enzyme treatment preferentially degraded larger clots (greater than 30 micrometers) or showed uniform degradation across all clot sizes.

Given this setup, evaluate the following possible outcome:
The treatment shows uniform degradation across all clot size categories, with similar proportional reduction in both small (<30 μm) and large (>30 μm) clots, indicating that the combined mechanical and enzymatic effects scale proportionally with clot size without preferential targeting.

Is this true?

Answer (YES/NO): NO